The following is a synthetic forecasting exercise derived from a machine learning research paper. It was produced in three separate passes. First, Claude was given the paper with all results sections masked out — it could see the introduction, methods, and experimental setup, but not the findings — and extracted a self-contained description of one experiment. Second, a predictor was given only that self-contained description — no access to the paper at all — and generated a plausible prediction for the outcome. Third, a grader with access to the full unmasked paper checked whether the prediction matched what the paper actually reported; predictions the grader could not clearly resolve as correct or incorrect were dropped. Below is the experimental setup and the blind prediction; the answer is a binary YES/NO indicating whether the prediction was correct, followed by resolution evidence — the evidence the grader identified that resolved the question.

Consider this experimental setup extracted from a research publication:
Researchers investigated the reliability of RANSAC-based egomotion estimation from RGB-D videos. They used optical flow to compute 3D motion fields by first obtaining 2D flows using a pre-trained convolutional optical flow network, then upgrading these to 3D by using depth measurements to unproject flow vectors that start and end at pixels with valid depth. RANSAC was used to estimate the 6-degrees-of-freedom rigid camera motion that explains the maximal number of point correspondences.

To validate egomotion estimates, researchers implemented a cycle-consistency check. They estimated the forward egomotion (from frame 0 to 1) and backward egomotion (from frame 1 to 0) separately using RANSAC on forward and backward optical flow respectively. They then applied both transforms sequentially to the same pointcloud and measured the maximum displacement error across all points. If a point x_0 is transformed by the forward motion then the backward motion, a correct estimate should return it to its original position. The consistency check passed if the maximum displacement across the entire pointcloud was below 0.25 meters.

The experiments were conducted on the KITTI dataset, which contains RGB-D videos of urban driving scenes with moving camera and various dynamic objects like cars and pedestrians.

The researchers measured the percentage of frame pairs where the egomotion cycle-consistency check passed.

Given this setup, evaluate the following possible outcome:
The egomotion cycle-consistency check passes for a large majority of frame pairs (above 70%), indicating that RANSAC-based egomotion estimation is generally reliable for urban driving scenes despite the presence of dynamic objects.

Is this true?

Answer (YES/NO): YES